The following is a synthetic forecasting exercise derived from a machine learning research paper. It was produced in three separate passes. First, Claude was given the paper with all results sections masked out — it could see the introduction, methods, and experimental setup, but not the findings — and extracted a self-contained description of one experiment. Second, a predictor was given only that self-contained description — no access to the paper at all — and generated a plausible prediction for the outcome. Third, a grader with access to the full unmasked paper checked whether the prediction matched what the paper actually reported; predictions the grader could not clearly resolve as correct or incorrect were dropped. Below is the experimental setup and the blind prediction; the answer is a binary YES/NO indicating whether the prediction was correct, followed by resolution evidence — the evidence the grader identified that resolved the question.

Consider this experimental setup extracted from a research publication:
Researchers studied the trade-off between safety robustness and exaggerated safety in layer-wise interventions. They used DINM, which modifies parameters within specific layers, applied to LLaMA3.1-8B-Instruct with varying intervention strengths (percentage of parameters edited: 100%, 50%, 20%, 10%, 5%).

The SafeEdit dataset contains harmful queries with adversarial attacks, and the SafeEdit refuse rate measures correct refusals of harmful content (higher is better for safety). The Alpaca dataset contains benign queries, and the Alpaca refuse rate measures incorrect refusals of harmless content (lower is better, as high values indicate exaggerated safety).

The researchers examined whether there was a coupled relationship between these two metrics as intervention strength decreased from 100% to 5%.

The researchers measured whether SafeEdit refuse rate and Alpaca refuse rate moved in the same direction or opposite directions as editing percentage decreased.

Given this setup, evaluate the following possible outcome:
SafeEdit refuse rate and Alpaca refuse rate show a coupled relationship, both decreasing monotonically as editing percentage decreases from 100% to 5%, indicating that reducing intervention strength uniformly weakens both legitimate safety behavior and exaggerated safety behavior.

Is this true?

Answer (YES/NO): NO